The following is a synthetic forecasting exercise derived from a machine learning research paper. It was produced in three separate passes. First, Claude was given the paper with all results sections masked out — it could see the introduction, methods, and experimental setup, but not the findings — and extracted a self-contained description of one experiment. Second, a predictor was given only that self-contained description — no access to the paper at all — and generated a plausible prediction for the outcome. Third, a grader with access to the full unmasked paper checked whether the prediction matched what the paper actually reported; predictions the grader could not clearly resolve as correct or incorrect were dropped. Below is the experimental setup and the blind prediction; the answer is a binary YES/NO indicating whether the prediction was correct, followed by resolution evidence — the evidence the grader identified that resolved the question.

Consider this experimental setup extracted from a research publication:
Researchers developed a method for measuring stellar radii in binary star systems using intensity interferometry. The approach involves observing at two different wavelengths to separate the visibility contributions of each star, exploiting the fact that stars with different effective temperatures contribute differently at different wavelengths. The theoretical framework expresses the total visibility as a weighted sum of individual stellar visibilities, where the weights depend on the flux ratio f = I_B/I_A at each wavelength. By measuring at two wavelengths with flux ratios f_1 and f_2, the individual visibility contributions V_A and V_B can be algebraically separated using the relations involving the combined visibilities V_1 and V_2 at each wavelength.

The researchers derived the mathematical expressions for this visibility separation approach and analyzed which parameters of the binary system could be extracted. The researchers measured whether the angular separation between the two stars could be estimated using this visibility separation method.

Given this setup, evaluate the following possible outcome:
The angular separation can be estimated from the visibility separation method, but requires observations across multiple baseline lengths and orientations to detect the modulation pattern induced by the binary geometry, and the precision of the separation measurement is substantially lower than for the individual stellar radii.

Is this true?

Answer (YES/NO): NO